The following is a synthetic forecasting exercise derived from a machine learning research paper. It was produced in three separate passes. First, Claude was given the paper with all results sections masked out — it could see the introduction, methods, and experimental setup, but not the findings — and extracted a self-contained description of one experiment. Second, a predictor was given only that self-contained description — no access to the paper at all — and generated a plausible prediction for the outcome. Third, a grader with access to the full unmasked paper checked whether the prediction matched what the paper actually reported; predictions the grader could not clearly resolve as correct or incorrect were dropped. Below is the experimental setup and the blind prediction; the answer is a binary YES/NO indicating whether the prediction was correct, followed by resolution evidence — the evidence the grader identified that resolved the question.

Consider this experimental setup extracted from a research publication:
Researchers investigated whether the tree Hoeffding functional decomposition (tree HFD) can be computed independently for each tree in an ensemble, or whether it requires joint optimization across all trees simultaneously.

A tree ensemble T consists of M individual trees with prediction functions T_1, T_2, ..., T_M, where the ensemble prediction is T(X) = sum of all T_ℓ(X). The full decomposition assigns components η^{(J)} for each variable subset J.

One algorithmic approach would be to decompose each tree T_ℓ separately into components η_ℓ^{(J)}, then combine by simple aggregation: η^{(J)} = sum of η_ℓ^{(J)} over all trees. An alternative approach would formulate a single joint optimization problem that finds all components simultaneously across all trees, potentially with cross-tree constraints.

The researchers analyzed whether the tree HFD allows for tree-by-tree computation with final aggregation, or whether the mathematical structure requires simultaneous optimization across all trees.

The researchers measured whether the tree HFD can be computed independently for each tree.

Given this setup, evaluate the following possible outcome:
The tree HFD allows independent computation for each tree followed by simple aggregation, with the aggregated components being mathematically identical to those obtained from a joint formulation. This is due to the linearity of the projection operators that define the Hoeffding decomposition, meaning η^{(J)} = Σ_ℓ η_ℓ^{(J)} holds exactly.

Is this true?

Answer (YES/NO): YES